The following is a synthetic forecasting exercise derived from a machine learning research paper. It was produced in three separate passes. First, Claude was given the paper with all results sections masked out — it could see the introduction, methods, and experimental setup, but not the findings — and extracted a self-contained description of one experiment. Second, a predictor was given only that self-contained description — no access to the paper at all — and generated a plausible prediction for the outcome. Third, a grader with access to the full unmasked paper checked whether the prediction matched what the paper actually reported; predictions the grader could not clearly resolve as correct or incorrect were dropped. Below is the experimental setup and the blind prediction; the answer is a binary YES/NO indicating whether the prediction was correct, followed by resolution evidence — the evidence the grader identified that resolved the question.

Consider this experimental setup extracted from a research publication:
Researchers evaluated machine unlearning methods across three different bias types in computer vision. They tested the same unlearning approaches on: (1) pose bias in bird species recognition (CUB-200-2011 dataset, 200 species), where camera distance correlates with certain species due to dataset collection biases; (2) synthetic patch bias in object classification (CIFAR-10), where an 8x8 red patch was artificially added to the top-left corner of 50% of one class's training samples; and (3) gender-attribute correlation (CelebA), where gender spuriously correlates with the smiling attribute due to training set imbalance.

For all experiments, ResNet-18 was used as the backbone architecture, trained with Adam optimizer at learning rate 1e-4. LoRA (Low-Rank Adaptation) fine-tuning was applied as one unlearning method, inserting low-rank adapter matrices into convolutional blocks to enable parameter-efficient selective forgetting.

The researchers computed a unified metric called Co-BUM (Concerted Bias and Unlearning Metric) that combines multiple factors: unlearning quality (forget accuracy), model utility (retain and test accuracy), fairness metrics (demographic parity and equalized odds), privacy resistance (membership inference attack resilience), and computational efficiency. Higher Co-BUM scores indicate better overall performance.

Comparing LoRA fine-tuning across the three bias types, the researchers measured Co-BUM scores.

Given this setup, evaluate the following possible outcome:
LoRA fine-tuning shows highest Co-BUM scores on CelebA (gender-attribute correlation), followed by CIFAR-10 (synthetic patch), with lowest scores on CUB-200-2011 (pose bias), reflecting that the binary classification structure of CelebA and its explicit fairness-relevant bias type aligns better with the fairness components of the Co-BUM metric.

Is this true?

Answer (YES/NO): YES